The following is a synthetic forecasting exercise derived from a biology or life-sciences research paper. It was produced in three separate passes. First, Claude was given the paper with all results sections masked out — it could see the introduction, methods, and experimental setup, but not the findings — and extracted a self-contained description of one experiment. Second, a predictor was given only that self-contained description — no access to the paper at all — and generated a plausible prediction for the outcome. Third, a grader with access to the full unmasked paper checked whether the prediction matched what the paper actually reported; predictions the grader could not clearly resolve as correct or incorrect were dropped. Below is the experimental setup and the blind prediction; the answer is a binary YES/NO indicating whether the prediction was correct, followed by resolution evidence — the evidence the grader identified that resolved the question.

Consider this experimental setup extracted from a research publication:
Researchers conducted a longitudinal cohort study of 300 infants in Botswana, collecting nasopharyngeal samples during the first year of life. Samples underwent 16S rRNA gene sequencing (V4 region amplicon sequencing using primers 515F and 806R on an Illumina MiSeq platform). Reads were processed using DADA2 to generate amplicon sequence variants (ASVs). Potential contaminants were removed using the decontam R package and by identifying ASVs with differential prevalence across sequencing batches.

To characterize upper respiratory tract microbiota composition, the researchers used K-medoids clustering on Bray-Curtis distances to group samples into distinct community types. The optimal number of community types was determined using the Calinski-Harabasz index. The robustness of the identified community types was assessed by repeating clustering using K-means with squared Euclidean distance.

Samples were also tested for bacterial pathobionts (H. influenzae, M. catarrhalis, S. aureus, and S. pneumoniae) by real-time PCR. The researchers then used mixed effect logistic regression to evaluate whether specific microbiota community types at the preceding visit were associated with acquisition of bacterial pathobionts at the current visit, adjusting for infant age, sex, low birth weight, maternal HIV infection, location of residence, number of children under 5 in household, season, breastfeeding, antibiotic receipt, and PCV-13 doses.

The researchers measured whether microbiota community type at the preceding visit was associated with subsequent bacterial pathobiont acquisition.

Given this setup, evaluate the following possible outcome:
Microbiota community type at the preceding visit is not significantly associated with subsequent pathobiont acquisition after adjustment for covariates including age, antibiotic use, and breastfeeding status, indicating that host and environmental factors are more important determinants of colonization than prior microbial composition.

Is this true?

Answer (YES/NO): NO